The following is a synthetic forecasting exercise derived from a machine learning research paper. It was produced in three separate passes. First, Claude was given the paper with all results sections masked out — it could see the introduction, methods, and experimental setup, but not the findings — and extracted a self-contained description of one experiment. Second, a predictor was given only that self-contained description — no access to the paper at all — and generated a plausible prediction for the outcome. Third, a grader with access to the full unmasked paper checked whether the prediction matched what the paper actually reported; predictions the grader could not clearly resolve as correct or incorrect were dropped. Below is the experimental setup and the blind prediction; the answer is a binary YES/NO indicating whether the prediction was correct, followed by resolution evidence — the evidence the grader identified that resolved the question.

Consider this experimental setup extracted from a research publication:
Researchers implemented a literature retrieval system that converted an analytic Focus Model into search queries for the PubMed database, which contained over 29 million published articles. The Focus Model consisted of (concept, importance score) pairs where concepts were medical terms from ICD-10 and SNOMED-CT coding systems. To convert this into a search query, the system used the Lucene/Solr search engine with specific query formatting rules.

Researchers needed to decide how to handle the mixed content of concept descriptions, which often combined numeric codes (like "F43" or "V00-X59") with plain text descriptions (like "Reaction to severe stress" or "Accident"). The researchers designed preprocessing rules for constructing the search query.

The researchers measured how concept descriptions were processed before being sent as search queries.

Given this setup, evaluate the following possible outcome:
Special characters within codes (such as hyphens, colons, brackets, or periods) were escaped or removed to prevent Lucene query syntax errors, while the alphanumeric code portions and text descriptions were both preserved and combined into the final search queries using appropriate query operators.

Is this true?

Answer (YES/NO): NO